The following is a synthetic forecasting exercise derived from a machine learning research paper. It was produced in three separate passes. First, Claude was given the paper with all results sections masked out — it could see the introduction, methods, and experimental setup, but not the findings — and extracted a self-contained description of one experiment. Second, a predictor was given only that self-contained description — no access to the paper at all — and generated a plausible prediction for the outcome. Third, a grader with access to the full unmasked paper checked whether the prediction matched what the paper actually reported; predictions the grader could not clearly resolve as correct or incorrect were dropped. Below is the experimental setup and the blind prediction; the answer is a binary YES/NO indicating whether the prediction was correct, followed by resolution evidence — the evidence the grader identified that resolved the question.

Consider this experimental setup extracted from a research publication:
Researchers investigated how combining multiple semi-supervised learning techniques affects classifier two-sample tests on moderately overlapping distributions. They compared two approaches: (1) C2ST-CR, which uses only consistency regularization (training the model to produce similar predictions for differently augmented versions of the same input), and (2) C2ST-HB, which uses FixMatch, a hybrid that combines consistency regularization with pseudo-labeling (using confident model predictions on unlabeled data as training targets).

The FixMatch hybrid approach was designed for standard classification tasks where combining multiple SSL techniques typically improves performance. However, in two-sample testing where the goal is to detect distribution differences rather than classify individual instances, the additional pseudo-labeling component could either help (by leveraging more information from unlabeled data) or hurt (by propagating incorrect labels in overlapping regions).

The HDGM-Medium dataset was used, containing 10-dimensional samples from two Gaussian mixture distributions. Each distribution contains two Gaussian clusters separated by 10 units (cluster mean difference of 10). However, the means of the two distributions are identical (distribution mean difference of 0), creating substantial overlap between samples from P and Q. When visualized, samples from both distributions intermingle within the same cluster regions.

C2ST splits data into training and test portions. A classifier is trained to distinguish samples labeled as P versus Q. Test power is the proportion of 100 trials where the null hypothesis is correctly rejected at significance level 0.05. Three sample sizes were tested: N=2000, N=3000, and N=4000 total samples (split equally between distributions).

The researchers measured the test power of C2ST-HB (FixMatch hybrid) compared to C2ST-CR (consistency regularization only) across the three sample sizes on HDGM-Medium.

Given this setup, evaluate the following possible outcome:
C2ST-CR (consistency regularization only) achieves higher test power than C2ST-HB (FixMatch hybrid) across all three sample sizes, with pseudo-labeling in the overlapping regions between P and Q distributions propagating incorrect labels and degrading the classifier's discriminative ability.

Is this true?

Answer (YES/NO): YES